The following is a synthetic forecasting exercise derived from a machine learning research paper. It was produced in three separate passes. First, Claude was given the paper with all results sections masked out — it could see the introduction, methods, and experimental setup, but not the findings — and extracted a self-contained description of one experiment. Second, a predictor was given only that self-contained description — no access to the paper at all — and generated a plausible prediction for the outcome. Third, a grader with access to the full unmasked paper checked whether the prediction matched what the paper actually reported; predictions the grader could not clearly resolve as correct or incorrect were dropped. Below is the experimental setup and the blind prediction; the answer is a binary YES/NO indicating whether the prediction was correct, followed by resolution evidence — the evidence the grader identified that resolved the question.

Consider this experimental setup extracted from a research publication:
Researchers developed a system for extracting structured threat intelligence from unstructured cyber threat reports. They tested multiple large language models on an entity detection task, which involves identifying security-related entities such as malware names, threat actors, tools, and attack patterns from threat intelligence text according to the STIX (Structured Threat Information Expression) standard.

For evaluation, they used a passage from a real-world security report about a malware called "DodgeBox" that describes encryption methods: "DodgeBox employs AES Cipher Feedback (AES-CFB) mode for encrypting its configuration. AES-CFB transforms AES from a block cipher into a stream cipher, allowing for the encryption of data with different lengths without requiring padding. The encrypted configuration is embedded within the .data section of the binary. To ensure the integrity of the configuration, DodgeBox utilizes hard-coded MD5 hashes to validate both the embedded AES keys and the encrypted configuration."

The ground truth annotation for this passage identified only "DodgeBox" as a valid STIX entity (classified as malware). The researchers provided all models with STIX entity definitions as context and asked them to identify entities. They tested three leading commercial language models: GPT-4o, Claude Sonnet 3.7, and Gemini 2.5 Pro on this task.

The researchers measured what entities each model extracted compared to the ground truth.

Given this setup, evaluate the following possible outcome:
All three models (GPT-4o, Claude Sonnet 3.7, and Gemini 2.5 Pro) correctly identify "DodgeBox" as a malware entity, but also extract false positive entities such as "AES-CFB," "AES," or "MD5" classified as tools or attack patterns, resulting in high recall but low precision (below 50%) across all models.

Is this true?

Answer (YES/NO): NO